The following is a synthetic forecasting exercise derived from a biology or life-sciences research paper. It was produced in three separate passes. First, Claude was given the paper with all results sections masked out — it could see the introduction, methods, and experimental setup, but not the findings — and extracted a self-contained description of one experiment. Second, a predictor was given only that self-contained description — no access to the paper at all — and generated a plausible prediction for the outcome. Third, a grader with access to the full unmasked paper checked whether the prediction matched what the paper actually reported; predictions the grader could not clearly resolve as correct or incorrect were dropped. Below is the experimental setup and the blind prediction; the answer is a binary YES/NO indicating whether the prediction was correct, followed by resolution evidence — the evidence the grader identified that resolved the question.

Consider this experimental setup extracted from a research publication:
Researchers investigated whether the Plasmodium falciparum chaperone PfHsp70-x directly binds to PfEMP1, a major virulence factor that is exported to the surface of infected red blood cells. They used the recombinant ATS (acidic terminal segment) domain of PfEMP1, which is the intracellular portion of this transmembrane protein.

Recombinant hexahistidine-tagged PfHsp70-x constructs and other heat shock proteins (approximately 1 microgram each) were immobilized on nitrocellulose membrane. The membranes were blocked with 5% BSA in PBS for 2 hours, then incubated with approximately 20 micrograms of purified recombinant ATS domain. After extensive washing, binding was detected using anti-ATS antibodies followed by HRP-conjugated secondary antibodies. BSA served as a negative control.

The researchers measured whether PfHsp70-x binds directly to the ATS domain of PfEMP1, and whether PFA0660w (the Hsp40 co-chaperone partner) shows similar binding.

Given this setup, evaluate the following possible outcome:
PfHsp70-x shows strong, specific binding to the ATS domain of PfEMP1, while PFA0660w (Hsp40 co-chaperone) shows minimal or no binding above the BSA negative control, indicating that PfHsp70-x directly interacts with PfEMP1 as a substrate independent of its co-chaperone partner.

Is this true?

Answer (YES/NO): YES